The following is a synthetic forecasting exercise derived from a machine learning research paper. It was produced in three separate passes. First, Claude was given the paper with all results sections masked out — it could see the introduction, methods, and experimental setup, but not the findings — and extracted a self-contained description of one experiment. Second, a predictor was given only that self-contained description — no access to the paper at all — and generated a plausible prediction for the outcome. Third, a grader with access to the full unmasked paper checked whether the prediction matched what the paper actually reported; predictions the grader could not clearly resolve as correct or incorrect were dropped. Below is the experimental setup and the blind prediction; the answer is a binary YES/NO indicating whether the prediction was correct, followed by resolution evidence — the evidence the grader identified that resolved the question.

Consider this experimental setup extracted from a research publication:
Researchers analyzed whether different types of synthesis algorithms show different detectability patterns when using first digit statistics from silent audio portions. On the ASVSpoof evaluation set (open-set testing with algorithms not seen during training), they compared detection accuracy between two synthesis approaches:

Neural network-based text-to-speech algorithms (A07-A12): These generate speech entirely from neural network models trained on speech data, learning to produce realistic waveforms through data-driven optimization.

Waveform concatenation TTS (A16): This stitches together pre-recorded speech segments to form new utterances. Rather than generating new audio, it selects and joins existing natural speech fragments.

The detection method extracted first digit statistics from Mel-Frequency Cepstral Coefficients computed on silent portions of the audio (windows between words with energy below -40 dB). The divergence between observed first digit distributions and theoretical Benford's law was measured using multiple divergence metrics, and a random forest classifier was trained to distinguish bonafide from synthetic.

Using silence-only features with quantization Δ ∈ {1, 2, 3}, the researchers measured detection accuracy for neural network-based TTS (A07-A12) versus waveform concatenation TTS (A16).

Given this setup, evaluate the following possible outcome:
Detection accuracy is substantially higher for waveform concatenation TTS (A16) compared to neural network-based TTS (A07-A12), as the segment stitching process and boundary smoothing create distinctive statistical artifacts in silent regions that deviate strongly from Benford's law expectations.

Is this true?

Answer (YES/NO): NO